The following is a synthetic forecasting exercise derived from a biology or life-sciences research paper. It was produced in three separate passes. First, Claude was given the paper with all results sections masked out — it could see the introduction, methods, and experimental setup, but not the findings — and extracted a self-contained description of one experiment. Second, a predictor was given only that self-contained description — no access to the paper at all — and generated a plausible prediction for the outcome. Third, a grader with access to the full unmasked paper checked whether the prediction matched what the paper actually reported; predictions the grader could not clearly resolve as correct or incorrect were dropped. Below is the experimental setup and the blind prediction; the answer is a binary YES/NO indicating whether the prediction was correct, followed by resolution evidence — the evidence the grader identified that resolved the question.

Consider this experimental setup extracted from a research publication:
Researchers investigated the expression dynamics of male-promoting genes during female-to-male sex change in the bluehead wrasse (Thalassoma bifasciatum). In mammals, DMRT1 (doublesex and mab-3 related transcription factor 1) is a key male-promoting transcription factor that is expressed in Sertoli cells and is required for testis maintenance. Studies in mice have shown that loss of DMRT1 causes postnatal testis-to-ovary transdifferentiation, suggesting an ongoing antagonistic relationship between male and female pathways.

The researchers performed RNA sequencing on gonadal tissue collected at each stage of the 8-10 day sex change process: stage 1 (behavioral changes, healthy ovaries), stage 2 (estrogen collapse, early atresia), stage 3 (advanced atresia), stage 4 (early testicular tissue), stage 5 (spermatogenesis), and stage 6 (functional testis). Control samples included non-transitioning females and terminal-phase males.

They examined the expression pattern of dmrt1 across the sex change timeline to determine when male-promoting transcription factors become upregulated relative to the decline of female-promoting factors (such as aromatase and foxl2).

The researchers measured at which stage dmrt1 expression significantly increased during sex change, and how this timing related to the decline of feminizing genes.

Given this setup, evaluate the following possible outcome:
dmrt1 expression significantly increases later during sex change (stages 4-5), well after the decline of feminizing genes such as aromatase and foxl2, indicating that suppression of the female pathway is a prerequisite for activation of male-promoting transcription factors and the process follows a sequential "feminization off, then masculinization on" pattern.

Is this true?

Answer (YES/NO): YES